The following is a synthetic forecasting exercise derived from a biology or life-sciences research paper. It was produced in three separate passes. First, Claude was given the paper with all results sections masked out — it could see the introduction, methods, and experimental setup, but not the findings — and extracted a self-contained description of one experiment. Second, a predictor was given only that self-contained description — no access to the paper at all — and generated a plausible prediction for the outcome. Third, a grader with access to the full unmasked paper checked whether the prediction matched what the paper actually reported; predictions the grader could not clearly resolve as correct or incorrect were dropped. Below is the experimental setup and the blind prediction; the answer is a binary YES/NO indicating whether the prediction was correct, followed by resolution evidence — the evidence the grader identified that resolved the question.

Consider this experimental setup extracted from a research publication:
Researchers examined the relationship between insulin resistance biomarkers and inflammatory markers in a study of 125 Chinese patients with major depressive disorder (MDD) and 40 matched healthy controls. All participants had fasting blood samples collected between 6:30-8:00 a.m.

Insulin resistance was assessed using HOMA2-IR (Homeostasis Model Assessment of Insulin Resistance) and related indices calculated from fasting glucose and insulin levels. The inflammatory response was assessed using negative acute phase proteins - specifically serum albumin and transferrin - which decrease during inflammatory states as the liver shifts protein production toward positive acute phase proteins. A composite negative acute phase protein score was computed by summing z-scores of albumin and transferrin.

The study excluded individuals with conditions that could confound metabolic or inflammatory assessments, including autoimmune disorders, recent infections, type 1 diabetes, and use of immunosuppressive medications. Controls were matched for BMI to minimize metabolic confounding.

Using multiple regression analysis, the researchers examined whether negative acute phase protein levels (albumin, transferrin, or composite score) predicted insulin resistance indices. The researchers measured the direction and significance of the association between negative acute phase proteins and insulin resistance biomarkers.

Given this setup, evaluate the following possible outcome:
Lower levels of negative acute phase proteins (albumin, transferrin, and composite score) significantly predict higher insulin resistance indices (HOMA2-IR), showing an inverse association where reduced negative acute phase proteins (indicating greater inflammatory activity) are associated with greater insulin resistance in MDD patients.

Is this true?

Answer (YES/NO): NO